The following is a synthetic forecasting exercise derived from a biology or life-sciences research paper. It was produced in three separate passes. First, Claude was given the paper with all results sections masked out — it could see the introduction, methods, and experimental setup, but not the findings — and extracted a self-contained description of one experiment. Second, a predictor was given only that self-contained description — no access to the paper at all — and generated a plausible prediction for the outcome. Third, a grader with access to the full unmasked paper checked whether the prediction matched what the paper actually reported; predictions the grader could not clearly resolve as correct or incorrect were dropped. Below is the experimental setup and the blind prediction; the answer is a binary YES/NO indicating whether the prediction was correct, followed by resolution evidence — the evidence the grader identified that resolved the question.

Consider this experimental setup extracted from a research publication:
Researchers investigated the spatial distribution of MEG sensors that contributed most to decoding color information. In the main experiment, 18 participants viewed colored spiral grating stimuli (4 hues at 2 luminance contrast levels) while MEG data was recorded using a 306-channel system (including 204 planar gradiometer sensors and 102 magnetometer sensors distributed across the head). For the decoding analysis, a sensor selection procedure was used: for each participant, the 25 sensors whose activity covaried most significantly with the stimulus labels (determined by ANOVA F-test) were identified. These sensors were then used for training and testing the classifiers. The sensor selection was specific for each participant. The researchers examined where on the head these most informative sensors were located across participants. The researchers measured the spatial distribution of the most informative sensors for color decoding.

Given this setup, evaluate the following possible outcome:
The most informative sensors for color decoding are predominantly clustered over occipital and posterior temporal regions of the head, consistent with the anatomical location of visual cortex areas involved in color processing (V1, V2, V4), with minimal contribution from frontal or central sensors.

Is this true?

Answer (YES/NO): YES